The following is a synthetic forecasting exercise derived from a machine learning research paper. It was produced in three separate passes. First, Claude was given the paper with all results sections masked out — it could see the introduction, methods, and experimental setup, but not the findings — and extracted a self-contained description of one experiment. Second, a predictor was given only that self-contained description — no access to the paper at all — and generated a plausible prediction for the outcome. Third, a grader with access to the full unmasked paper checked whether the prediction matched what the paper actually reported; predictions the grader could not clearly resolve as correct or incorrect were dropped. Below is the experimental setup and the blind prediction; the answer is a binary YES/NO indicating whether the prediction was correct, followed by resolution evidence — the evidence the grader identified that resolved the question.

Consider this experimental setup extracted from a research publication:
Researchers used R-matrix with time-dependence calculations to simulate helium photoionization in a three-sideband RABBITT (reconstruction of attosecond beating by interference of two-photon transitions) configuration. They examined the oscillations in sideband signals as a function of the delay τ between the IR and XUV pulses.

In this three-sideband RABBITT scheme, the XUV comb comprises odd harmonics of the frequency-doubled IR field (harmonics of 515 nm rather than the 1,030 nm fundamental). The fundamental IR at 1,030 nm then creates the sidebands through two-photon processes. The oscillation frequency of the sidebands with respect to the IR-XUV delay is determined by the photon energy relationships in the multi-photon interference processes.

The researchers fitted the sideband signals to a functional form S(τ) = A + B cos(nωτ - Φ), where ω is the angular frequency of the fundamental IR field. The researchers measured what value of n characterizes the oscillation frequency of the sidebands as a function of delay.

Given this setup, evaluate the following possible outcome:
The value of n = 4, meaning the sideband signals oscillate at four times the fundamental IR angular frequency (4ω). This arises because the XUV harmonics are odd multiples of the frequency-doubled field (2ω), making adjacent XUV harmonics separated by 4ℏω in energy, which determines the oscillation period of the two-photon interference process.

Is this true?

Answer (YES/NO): YES